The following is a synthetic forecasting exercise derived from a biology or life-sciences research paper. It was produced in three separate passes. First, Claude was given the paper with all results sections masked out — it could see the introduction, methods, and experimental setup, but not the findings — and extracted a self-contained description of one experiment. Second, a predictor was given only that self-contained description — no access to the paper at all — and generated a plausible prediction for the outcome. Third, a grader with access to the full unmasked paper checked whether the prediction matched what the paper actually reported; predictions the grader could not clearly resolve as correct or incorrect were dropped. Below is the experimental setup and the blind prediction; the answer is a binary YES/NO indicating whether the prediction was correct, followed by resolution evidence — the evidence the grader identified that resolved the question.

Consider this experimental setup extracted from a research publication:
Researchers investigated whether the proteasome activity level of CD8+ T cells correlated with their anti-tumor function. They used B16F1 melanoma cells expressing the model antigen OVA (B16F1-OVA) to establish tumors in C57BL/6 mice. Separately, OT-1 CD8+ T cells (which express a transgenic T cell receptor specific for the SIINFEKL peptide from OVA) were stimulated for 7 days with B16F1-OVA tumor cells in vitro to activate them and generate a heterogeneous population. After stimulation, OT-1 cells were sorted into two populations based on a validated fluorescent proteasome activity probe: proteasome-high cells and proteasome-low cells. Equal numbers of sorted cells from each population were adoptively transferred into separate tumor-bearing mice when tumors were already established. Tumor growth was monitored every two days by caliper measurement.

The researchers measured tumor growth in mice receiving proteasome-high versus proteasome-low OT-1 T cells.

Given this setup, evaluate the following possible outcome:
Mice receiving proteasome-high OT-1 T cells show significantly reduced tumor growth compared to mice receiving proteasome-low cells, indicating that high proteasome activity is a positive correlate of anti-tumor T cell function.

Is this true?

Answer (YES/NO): NO